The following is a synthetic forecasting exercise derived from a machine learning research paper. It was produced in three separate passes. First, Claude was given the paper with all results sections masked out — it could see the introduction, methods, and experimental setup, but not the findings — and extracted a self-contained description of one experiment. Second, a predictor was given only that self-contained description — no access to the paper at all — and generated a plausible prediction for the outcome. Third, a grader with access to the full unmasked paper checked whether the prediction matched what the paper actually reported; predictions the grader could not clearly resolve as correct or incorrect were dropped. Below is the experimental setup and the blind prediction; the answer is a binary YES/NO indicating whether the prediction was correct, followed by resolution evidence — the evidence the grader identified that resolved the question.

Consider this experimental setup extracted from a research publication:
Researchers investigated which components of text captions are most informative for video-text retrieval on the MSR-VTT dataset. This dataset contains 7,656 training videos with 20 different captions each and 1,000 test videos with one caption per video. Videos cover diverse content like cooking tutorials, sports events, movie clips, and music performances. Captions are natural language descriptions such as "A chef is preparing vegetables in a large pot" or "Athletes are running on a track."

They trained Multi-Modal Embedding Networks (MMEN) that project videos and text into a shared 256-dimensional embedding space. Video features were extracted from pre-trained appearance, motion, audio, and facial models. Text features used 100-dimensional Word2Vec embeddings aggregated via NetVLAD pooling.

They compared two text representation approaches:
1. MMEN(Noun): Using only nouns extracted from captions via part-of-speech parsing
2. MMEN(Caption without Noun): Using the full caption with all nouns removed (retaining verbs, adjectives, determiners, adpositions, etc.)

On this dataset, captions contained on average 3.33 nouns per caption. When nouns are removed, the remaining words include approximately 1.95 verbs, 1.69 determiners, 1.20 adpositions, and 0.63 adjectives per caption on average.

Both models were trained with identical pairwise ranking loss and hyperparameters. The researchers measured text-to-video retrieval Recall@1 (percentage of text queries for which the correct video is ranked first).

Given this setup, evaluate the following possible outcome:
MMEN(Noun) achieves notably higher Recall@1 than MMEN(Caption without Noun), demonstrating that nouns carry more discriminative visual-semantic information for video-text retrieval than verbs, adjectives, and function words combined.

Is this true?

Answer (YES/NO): YES